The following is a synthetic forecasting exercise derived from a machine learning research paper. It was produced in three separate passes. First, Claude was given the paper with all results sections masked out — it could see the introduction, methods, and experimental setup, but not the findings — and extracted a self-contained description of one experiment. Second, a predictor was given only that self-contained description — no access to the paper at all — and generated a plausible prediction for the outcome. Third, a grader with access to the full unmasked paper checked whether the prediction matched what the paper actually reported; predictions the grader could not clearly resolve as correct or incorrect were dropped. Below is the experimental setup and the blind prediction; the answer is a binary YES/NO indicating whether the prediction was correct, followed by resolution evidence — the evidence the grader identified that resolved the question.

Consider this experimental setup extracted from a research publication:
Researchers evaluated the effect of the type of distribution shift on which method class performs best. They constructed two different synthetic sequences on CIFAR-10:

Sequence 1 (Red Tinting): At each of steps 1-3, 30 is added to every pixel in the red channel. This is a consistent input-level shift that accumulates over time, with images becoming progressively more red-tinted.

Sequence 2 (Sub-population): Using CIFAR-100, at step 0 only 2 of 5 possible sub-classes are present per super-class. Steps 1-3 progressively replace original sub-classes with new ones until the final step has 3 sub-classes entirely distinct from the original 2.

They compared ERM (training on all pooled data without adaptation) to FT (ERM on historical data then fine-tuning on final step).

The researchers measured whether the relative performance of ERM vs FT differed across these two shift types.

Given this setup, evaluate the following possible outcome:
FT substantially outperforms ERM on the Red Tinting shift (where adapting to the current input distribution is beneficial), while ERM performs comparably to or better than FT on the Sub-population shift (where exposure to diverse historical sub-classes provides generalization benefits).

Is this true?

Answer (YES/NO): NO